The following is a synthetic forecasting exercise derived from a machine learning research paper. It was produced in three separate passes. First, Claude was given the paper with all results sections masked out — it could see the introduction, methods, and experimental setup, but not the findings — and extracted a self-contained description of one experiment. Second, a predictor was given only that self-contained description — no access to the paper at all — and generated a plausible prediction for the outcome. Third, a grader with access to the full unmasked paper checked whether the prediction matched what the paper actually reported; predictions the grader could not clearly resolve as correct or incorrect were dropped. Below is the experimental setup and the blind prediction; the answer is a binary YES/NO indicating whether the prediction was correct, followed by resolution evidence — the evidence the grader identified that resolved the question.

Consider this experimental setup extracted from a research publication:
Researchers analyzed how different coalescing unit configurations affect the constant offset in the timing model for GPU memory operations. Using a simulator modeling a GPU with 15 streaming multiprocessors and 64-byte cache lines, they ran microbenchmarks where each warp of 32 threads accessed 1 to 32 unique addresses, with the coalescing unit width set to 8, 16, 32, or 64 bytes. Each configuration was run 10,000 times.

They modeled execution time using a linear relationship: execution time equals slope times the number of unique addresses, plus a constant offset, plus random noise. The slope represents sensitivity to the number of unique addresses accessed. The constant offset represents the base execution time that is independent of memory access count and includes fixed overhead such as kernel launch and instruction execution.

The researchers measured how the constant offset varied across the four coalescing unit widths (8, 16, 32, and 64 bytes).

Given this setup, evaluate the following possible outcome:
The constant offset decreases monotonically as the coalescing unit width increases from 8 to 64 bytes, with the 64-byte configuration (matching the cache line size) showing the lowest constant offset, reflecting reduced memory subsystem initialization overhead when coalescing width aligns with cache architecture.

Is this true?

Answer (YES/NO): YES